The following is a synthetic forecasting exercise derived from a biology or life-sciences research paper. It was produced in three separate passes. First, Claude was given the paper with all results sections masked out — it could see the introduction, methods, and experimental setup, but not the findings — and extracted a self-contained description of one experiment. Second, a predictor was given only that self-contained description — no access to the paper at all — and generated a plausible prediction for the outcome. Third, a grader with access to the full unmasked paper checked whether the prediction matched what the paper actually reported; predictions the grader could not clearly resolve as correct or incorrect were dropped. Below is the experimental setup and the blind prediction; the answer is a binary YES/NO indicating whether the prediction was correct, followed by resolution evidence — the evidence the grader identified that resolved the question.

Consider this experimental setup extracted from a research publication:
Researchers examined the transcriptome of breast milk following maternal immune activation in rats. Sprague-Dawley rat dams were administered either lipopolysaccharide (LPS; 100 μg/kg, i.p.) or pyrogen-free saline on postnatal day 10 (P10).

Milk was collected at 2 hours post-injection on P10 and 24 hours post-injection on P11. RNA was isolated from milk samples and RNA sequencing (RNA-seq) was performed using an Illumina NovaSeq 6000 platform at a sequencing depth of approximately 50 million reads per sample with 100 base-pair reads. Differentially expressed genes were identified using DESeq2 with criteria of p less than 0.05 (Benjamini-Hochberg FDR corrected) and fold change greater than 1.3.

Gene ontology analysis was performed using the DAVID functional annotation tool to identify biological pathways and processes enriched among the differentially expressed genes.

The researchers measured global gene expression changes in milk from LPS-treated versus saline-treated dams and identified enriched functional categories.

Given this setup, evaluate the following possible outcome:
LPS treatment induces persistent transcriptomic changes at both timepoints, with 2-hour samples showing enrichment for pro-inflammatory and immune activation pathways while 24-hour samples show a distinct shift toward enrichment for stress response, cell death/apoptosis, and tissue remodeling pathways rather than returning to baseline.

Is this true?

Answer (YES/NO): NO